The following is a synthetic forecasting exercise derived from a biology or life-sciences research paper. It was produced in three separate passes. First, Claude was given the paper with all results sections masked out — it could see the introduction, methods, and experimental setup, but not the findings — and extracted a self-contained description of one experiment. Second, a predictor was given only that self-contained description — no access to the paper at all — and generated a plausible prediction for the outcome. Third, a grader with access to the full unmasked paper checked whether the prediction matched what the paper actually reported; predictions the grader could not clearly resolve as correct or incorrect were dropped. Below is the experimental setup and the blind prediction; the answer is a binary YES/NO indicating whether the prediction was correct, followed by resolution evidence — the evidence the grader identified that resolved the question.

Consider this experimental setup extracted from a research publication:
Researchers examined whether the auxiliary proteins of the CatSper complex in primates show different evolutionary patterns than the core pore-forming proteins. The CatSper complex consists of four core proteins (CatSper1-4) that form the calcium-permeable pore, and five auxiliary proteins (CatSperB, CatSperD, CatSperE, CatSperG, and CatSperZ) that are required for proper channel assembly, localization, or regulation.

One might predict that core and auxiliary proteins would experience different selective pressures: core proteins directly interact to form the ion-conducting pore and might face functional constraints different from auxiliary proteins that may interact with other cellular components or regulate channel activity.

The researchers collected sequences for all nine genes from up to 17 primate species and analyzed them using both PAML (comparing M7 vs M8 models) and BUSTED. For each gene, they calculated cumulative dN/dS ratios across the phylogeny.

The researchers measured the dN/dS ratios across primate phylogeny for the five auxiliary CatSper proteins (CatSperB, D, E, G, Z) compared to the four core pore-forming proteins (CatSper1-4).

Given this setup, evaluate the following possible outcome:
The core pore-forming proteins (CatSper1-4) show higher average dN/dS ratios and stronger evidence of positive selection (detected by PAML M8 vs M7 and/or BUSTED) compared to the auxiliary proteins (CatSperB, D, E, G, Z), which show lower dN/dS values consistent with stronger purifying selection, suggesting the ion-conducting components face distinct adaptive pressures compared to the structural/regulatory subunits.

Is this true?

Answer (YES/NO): NO